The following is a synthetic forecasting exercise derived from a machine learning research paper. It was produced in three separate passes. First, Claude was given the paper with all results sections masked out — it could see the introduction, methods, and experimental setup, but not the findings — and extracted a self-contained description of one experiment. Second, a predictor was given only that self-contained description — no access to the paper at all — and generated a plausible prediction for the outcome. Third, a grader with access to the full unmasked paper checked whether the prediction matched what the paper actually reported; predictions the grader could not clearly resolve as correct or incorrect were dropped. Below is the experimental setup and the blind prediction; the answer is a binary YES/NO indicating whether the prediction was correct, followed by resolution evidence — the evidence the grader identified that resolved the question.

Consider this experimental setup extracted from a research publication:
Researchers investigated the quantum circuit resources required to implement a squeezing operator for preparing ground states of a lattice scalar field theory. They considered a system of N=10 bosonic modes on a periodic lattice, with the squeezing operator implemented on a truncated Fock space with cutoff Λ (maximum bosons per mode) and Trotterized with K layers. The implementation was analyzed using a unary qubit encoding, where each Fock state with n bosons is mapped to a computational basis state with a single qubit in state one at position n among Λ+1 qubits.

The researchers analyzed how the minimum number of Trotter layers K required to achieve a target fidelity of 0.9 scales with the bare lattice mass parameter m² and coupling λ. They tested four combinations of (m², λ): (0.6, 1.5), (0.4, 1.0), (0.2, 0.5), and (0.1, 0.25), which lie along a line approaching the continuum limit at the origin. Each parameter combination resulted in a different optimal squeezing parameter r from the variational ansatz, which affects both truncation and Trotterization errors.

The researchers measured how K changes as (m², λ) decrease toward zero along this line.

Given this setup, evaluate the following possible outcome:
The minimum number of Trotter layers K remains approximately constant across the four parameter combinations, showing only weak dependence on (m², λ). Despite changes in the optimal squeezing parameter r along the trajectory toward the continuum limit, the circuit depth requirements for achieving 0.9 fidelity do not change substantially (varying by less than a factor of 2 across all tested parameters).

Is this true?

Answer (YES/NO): NO